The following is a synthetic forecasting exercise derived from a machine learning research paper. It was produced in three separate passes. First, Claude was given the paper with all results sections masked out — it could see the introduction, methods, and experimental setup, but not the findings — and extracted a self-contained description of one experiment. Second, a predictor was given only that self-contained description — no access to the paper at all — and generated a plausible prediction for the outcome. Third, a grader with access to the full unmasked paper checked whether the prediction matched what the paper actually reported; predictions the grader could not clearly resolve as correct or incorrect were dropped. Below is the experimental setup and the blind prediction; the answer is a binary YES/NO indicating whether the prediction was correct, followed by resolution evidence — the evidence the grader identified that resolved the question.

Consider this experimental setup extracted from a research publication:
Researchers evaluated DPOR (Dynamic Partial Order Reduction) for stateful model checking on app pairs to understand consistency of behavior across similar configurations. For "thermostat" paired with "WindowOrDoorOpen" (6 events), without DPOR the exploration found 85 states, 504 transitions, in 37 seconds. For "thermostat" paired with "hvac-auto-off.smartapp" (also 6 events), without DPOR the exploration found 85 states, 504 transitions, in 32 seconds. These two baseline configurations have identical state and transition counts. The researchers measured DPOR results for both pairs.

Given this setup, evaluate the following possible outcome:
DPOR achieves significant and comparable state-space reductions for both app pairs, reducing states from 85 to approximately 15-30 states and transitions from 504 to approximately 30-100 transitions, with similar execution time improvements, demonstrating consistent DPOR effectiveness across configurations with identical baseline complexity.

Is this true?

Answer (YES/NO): YES